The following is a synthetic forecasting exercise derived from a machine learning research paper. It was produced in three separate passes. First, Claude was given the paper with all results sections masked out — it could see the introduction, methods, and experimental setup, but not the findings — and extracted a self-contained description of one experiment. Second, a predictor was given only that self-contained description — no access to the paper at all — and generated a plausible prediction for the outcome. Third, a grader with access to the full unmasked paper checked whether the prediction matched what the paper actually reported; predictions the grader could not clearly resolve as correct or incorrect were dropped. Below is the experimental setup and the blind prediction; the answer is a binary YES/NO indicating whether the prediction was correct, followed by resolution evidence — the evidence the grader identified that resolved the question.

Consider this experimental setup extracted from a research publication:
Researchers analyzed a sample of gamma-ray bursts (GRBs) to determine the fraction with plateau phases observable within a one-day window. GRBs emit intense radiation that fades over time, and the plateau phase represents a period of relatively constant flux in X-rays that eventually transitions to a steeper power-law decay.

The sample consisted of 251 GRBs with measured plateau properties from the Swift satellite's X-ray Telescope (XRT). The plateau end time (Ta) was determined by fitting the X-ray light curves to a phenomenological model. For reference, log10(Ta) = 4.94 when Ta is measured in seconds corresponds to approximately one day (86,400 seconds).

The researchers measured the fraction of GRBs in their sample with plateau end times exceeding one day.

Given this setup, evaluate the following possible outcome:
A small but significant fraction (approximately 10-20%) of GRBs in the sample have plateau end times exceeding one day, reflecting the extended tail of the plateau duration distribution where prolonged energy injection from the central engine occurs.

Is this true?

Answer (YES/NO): NO